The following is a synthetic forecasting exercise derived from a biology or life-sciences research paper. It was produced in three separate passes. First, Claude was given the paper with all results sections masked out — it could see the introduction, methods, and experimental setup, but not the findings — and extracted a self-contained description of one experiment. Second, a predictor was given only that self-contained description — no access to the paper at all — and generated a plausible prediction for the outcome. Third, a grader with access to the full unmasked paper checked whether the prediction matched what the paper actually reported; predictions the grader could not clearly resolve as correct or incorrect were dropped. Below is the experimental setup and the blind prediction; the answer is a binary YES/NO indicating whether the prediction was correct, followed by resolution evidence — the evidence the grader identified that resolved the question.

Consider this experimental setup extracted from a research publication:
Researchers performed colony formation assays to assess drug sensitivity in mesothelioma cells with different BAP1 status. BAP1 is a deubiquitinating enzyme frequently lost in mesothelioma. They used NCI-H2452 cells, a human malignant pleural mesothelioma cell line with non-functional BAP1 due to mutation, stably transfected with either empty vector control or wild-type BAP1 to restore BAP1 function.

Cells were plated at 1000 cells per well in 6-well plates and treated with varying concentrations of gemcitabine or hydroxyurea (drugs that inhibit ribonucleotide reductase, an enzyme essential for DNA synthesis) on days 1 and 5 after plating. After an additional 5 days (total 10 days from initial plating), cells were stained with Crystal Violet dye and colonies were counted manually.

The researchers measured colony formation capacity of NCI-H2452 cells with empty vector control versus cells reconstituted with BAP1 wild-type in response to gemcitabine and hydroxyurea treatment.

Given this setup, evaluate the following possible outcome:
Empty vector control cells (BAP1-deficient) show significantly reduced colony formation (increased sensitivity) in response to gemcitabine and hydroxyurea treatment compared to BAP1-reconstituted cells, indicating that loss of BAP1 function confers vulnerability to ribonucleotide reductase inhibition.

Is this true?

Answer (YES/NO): NO